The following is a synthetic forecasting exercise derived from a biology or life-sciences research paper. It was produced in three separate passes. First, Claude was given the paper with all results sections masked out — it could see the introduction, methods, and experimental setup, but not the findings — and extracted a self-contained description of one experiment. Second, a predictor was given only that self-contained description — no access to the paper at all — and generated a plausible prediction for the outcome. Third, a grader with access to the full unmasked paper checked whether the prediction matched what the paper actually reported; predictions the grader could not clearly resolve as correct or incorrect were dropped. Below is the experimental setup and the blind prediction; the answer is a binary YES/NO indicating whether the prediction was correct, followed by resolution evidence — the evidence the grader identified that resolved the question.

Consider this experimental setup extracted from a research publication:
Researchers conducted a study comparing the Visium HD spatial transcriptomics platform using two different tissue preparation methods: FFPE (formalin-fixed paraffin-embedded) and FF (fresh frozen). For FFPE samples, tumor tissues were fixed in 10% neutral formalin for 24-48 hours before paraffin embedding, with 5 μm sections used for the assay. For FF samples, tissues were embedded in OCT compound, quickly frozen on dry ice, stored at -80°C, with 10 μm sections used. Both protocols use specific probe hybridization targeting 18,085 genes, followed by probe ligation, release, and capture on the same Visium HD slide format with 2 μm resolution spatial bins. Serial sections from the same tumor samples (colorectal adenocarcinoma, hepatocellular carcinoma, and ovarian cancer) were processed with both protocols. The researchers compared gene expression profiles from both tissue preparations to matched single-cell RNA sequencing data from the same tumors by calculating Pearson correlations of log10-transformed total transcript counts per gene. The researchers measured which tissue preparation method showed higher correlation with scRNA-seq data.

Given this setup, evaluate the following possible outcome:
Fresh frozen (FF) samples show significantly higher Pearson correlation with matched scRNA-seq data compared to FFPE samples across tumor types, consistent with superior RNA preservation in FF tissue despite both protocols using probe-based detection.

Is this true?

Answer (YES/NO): NO